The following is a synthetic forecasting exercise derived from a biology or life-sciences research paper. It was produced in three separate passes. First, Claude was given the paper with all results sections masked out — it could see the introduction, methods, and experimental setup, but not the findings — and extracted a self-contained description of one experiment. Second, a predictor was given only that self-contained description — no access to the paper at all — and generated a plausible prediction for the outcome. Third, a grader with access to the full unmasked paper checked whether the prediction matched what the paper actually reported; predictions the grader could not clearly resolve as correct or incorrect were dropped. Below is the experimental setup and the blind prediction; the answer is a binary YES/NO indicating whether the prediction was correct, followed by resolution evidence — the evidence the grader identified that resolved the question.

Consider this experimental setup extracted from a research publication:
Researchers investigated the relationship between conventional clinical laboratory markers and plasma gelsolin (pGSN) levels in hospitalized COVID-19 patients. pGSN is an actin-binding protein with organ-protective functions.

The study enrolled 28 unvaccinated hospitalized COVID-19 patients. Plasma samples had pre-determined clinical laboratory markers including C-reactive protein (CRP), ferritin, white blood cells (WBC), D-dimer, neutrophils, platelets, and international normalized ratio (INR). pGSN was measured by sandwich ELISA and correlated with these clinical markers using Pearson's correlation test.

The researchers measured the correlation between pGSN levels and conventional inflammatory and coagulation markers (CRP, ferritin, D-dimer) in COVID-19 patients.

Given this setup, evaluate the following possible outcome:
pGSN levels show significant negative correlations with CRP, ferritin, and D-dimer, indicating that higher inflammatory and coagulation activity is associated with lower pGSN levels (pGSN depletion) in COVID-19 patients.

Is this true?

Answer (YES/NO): NO